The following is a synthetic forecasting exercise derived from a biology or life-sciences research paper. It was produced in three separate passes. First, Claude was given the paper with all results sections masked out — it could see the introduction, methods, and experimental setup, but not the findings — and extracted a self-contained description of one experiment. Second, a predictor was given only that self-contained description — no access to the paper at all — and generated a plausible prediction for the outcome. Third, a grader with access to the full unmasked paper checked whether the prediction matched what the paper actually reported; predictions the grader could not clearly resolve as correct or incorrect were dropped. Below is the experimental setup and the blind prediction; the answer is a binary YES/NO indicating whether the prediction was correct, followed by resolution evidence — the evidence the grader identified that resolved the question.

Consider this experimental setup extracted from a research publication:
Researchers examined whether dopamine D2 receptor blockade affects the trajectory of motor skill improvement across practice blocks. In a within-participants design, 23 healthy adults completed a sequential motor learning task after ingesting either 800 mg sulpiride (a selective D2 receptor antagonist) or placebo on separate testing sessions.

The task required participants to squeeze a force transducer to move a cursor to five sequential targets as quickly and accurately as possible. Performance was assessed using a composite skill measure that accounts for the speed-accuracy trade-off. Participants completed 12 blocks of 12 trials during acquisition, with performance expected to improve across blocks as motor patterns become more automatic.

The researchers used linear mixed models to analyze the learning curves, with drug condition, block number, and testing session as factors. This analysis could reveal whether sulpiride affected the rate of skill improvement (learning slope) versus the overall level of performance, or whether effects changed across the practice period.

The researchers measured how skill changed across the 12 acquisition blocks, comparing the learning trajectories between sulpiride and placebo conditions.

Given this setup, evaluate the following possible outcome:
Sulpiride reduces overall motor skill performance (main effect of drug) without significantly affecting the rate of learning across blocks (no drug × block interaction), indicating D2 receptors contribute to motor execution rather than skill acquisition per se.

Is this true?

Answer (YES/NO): NO